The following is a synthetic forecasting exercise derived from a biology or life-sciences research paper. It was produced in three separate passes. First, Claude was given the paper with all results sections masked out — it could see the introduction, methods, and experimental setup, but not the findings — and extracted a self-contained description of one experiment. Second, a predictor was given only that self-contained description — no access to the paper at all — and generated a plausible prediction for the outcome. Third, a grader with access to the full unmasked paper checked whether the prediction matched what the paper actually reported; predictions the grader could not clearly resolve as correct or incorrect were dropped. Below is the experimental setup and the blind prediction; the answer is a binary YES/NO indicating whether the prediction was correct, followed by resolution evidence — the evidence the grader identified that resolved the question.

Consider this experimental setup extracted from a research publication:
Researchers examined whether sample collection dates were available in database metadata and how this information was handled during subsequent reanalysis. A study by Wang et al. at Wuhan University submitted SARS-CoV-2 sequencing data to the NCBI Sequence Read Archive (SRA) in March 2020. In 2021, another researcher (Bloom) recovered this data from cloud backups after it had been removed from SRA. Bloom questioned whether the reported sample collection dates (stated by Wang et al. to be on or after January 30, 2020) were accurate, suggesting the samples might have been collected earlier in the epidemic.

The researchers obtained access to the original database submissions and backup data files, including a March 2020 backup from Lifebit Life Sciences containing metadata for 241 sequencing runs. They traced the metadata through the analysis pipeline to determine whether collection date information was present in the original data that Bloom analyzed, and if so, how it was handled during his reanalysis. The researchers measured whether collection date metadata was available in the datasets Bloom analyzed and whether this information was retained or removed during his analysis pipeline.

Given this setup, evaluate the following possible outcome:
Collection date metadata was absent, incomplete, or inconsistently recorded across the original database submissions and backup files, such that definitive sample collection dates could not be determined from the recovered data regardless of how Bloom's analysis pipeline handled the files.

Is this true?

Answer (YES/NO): NO